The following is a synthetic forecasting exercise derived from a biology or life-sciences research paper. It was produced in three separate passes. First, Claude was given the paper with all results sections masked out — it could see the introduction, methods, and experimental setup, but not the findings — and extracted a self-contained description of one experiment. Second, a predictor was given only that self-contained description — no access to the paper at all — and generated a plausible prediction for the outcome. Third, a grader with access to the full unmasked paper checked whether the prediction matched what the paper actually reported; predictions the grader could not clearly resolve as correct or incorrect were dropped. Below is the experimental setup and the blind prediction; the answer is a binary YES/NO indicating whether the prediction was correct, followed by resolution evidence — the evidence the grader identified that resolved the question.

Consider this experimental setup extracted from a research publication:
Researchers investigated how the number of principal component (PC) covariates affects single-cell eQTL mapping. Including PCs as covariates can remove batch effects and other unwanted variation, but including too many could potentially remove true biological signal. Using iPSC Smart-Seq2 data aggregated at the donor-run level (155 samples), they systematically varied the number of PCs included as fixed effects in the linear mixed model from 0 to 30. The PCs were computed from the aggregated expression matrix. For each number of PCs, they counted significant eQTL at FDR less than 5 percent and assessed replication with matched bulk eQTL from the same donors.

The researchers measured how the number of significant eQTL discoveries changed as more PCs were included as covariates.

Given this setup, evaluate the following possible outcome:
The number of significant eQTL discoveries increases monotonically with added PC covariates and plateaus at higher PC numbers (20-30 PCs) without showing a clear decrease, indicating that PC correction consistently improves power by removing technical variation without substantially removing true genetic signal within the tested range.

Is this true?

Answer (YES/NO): NO